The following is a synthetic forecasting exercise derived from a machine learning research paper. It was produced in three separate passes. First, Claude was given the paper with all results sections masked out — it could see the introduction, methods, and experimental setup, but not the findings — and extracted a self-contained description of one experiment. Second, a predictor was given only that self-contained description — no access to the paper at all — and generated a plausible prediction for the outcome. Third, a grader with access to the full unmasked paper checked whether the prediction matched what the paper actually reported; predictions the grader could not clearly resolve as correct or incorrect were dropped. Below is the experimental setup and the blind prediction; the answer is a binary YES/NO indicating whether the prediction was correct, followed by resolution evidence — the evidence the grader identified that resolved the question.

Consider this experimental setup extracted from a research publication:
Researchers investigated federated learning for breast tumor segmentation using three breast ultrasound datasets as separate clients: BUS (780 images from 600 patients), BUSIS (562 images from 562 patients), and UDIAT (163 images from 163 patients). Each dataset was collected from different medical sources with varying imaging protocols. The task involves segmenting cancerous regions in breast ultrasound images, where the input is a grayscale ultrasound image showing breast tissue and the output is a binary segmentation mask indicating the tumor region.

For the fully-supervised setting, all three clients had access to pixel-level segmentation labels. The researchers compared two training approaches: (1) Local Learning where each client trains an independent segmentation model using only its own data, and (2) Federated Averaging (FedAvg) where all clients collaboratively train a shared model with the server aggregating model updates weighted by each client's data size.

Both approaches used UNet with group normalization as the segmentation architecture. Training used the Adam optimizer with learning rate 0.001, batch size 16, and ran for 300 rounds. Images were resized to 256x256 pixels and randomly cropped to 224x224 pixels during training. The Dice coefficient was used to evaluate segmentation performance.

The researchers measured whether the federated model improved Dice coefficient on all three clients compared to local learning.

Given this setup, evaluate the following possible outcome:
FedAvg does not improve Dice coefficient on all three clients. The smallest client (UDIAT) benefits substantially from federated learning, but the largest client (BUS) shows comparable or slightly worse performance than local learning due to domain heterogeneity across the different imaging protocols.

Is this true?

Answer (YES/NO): NO